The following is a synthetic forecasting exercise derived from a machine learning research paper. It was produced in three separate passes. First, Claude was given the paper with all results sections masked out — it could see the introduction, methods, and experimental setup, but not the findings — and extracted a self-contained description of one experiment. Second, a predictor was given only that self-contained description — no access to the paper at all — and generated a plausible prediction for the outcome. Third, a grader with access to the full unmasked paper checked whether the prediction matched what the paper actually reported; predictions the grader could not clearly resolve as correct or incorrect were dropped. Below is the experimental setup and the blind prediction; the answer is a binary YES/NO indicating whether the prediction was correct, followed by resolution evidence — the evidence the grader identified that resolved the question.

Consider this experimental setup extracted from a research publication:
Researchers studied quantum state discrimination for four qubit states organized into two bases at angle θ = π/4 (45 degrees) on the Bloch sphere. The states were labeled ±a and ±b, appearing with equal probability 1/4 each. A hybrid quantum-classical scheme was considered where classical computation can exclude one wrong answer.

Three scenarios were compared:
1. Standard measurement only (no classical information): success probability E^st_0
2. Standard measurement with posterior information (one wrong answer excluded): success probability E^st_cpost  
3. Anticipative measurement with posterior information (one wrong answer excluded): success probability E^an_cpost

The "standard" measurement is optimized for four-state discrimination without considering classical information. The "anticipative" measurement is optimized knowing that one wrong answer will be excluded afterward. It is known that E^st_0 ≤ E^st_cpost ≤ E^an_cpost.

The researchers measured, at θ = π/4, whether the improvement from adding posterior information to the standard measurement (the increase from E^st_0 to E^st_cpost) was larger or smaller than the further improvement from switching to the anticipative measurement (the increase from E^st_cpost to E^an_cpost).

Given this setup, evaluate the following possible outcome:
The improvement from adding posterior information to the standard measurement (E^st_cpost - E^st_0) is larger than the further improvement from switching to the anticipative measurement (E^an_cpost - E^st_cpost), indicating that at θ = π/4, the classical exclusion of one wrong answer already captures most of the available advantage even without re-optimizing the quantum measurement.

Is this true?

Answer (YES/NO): YES